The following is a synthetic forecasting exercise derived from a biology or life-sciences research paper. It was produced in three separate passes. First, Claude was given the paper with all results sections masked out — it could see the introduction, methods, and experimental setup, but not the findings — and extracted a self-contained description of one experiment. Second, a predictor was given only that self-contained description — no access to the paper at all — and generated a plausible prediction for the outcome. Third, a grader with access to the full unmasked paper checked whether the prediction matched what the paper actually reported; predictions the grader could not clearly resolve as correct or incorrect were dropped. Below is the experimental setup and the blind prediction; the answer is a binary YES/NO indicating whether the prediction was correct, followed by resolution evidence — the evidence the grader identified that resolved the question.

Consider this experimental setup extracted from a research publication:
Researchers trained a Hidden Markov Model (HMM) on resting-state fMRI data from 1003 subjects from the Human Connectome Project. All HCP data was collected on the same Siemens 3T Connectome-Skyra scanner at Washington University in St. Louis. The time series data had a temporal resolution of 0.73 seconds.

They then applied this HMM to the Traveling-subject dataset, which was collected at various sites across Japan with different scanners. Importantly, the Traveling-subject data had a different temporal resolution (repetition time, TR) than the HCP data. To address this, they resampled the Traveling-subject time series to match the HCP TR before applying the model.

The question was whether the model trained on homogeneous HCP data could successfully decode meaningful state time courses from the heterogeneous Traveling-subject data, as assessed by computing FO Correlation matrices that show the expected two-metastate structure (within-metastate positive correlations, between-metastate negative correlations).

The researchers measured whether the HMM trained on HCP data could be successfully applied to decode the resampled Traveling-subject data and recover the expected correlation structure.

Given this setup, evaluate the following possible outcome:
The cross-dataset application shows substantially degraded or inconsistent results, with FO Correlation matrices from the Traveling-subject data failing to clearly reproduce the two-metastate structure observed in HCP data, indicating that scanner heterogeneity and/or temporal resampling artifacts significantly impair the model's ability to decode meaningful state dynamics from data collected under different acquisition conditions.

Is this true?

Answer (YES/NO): NO